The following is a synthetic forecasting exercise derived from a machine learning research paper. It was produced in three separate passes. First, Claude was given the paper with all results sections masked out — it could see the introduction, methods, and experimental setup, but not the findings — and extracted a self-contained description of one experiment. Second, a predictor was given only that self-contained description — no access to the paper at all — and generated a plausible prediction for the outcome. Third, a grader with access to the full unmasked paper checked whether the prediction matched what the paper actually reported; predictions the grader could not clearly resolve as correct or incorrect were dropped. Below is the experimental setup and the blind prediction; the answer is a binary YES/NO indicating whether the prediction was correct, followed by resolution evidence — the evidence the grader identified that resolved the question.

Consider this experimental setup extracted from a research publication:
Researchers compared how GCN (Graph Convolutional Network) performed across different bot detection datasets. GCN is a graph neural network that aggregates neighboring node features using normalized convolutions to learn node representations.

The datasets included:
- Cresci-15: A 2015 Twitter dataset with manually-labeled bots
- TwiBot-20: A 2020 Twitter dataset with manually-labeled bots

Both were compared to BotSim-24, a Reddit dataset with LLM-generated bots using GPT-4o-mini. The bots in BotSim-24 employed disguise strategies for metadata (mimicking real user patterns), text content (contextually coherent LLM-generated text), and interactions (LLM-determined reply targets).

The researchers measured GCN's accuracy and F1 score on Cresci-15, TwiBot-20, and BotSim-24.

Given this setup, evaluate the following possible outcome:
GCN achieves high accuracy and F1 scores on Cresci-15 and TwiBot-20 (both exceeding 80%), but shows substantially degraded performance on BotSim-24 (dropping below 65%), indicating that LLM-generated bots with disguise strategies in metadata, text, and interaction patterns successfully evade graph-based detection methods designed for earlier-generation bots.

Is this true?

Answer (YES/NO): NO